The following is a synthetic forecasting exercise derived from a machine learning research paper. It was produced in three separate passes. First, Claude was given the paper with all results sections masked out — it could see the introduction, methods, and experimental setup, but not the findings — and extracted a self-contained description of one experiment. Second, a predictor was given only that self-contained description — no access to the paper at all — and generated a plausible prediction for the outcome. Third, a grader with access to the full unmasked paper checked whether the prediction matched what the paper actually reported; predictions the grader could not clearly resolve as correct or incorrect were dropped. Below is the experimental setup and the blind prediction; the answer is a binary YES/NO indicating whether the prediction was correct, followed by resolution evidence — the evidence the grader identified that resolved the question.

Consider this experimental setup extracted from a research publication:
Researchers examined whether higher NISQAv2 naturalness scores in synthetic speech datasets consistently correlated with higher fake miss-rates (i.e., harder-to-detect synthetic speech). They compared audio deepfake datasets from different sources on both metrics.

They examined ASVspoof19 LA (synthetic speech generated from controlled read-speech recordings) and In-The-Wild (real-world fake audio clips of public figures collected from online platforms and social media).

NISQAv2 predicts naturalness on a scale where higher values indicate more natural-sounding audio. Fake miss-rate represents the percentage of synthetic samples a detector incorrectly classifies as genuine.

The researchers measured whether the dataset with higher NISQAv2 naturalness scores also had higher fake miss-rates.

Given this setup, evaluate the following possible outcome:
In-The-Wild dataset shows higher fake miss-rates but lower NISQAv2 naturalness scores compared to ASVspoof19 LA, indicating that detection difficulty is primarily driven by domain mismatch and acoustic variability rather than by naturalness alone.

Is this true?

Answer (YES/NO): YES